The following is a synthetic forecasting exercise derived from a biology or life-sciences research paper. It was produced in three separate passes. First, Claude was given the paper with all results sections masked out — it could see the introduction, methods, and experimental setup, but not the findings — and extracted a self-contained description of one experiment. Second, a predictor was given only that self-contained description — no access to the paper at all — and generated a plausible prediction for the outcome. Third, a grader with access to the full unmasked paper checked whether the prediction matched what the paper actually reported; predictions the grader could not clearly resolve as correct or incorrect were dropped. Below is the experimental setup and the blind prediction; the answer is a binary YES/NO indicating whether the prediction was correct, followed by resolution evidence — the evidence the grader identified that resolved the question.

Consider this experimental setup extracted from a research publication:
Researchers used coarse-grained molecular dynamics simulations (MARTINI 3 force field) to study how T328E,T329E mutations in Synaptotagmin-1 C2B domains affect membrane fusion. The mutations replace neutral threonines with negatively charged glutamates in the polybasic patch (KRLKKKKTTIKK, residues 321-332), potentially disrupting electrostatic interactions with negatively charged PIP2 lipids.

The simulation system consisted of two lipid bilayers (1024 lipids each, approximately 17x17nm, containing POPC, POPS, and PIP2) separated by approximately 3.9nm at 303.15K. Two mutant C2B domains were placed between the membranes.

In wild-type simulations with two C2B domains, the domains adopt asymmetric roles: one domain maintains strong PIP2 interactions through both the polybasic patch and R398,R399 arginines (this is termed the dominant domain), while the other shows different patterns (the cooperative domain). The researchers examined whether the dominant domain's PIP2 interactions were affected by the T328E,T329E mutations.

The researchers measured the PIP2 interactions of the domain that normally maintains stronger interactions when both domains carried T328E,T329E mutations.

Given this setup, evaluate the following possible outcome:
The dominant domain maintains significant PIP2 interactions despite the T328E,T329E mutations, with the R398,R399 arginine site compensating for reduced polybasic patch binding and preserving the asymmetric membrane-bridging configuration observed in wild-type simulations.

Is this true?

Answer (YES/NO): NO